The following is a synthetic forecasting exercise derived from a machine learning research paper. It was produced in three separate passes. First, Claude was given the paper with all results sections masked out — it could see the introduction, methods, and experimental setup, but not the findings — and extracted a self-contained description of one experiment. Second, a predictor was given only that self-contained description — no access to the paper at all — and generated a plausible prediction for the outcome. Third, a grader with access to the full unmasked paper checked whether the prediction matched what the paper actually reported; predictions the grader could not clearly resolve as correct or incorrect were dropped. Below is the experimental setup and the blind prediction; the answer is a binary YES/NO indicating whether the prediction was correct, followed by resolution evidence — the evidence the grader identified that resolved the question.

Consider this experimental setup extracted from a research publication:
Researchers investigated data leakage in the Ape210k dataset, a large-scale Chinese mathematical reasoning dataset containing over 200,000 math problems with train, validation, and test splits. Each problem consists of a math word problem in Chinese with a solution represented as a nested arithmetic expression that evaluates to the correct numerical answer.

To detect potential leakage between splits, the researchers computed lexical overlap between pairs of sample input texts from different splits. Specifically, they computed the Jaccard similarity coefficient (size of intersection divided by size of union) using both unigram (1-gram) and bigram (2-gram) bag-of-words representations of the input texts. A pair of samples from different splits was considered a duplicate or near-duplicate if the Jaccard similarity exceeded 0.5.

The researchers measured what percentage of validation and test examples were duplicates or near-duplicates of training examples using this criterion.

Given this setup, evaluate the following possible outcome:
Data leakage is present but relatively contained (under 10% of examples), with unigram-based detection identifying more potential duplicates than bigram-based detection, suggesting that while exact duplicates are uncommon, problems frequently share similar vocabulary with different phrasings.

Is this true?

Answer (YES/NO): NO